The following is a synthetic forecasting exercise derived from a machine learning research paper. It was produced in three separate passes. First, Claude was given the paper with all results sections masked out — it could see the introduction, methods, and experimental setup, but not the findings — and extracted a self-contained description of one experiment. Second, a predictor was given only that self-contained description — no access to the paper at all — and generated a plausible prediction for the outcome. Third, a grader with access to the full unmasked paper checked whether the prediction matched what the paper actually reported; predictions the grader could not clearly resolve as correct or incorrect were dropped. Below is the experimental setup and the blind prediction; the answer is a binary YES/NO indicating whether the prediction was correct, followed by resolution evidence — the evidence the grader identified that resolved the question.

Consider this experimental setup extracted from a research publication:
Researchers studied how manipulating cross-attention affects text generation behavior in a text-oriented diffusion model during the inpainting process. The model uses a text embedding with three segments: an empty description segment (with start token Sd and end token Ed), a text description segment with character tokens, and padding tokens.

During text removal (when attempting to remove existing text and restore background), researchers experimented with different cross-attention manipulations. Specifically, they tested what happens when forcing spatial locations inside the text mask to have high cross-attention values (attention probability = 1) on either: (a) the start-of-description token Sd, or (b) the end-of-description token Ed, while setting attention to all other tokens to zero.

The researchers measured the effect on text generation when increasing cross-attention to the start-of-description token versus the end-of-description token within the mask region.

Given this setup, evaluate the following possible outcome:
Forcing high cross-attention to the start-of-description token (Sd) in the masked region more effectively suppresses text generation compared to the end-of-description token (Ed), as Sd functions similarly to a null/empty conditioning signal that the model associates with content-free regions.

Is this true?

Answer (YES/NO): NO